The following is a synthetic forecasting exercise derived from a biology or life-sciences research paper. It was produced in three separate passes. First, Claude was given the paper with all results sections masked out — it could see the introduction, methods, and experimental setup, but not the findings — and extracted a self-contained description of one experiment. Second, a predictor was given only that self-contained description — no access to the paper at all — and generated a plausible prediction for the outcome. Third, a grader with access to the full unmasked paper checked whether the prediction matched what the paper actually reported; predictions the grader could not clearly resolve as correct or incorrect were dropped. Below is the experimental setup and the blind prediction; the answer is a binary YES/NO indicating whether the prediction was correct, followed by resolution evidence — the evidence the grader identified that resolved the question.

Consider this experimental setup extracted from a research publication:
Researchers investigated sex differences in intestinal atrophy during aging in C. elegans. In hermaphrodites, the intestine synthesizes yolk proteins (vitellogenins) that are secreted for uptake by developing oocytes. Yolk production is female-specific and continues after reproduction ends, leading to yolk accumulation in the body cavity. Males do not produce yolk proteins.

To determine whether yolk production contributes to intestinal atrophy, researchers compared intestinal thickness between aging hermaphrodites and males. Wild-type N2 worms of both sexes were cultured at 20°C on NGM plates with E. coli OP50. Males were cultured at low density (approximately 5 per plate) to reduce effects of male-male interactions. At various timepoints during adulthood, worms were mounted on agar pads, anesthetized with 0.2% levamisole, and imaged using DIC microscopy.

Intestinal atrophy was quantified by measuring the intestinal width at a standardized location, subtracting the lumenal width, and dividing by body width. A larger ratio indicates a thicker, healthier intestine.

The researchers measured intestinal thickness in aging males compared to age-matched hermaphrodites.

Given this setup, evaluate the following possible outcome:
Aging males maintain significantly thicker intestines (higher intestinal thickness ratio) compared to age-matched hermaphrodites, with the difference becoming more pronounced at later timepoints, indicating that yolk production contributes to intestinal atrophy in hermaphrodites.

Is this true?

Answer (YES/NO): YES